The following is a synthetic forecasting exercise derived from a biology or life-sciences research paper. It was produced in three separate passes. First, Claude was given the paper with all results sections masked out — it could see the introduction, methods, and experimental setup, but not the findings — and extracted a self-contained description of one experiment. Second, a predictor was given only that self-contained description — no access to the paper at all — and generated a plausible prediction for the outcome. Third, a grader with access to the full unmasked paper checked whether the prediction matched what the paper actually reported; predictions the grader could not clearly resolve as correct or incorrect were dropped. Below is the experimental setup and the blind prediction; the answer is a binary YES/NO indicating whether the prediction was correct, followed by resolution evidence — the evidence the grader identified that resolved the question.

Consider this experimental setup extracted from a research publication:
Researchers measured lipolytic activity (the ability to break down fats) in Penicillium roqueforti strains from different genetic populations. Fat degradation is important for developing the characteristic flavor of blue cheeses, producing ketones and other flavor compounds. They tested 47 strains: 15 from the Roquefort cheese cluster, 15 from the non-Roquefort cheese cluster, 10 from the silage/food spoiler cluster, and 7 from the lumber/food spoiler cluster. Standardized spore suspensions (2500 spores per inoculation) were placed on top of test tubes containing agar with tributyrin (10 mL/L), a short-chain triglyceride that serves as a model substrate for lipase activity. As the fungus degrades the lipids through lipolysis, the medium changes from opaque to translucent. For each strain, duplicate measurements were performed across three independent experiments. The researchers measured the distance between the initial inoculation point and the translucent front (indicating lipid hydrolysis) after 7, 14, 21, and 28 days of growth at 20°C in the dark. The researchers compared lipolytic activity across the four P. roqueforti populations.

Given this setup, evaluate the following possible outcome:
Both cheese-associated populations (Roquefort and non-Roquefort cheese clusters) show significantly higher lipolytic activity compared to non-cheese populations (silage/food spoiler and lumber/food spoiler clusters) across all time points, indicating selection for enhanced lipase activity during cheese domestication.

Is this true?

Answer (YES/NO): NO